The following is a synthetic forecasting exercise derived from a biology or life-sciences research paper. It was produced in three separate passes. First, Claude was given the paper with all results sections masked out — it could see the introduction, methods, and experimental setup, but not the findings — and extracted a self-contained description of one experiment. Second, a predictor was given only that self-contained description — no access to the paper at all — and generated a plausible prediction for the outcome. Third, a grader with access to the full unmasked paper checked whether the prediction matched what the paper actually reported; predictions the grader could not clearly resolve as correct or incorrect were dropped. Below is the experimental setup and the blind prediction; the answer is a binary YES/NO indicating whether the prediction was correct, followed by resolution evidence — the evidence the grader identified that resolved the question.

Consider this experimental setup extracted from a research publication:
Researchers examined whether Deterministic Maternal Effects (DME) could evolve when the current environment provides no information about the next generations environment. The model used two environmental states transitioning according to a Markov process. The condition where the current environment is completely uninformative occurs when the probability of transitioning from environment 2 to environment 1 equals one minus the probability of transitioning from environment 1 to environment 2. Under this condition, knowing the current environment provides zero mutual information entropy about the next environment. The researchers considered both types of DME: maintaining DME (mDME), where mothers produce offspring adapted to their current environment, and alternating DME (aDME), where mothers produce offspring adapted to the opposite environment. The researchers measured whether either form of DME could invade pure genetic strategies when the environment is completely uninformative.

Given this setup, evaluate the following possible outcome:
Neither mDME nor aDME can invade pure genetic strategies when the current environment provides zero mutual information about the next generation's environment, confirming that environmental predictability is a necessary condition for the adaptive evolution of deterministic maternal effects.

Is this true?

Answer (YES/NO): YES